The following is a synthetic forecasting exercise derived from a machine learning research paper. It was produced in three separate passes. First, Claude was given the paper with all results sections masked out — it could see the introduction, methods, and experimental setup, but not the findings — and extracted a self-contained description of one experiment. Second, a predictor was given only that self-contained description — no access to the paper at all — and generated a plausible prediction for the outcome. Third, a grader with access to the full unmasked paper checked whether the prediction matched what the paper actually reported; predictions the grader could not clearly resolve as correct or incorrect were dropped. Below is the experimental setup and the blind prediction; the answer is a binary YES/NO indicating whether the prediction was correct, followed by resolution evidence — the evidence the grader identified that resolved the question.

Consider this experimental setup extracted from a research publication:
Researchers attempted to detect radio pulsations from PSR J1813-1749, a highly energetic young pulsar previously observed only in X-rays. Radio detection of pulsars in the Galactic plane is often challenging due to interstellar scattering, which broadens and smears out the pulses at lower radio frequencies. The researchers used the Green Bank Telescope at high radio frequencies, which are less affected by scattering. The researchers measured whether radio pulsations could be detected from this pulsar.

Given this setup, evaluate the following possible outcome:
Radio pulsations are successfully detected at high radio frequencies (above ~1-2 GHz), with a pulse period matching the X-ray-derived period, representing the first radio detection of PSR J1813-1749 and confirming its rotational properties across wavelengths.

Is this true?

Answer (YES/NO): YES